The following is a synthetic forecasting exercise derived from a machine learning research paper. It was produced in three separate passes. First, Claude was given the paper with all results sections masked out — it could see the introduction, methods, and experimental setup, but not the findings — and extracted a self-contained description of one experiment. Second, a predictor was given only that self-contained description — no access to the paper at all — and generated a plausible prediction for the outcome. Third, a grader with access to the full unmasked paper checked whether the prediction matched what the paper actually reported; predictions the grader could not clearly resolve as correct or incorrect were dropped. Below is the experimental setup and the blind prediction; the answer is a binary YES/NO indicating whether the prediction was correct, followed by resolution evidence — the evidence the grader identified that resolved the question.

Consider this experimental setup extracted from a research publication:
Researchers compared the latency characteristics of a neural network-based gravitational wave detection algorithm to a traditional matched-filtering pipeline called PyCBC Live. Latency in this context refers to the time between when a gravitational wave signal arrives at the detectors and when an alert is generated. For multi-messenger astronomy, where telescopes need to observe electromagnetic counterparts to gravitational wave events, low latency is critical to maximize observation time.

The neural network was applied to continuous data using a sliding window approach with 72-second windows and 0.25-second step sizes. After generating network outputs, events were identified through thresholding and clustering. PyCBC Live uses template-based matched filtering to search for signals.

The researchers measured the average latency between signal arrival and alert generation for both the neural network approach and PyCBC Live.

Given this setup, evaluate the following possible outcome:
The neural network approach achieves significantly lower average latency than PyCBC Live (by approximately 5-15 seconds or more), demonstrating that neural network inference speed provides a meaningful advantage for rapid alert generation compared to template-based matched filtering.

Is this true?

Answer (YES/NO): NO